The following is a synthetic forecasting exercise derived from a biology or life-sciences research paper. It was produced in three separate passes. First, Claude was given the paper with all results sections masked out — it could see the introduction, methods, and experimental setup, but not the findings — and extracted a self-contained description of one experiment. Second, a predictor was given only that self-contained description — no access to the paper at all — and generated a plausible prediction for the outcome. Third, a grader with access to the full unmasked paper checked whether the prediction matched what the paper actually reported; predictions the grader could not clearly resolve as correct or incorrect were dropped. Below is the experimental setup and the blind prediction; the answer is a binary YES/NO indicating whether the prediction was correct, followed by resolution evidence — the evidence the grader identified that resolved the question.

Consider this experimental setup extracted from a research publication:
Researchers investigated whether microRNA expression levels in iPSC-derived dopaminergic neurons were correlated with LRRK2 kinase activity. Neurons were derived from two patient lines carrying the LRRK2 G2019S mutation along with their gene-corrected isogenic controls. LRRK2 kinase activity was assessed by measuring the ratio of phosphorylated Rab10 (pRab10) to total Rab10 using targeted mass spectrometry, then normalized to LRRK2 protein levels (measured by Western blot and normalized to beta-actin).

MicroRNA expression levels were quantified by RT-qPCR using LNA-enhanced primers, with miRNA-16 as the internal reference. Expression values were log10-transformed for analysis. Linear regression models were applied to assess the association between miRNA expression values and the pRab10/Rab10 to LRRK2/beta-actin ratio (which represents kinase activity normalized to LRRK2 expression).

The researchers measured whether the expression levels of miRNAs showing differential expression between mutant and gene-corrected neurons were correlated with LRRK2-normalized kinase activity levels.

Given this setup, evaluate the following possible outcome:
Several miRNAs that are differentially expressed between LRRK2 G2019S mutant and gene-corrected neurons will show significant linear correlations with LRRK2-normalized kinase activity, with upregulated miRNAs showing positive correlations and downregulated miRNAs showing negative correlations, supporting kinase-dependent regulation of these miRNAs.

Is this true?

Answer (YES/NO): NO